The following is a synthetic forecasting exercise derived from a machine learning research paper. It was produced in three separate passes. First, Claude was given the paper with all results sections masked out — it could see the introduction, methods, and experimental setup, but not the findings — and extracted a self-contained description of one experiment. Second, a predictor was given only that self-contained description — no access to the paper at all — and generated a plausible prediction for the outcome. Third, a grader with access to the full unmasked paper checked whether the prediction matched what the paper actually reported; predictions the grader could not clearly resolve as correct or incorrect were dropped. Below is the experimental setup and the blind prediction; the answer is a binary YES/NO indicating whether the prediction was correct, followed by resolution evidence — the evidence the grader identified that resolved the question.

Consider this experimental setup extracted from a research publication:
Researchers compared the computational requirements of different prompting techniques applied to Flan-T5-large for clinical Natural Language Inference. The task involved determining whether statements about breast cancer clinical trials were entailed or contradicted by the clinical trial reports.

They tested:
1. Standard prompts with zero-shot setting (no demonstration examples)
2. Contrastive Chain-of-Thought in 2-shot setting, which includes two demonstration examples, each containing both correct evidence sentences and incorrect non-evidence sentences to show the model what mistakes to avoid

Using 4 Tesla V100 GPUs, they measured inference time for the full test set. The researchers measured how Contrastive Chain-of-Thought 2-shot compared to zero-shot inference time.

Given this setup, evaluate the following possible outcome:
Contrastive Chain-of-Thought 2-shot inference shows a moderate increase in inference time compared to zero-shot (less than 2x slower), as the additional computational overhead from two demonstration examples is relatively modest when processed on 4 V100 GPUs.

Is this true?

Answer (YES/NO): NO